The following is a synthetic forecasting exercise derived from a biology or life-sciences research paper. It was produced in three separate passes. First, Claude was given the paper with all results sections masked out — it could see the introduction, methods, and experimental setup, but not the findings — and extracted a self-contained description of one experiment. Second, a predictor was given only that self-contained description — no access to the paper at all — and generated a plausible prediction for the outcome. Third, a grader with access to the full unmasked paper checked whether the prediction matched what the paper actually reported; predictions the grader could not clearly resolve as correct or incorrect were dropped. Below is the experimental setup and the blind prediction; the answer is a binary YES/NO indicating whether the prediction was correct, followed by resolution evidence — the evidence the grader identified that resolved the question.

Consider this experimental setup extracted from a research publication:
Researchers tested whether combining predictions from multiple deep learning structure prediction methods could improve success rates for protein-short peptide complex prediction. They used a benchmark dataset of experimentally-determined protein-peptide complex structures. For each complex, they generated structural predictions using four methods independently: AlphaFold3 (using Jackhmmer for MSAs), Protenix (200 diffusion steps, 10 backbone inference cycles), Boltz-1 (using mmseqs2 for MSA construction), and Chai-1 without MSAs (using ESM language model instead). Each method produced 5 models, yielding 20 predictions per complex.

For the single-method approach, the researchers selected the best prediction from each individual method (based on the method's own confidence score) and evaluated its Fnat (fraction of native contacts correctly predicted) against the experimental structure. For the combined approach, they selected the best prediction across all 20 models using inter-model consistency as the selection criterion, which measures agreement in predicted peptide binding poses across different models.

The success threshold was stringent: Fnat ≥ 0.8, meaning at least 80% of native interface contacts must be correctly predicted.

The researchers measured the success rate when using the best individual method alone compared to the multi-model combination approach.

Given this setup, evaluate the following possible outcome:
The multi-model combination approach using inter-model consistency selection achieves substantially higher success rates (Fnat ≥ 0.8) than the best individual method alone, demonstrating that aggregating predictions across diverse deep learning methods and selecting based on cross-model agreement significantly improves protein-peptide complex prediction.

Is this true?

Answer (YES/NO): YES